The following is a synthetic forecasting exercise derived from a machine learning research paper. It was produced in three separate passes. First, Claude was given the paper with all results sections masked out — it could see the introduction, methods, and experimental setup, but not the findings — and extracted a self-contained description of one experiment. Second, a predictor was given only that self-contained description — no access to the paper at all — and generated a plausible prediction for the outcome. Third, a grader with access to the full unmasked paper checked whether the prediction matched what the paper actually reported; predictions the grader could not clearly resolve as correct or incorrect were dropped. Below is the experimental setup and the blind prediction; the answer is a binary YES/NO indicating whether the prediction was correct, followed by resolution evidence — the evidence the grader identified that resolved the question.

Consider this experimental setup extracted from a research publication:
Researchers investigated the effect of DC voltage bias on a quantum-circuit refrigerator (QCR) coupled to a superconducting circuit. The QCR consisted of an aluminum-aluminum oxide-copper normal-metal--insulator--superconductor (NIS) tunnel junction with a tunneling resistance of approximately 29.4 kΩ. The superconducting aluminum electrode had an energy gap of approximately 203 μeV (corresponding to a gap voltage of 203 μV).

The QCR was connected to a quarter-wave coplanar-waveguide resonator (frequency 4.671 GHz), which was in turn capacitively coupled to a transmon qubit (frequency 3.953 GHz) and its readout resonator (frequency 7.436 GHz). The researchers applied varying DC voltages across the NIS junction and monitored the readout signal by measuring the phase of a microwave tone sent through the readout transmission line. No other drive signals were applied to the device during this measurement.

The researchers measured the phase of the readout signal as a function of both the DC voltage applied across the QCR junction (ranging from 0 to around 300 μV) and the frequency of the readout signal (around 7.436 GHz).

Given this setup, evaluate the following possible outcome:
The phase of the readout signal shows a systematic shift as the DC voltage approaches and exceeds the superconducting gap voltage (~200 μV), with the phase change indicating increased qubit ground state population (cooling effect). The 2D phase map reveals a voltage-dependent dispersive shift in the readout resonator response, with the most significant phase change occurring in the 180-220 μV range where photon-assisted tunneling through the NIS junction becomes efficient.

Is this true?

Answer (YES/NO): NO